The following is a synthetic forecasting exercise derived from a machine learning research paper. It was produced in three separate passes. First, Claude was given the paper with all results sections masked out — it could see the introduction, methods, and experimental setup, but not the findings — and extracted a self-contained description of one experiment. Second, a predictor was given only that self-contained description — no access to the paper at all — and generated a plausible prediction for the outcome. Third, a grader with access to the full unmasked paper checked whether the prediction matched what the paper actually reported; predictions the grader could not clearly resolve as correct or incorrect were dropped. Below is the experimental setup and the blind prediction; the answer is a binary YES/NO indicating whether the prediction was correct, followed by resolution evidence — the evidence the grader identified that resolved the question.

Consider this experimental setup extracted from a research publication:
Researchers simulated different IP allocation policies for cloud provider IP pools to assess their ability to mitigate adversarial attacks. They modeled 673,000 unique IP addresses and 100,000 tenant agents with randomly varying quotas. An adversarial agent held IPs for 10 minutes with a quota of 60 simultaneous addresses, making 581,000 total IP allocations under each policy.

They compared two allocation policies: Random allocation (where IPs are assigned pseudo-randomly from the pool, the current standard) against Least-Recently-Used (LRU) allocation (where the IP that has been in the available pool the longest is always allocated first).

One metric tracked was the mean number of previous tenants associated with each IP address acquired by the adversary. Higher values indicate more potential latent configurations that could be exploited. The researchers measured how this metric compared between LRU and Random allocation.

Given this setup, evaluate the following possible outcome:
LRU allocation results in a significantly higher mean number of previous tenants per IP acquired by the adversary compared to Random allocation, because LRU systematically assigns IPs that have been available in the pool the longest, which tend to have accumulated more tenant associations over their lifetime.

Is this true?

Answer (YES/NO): NO